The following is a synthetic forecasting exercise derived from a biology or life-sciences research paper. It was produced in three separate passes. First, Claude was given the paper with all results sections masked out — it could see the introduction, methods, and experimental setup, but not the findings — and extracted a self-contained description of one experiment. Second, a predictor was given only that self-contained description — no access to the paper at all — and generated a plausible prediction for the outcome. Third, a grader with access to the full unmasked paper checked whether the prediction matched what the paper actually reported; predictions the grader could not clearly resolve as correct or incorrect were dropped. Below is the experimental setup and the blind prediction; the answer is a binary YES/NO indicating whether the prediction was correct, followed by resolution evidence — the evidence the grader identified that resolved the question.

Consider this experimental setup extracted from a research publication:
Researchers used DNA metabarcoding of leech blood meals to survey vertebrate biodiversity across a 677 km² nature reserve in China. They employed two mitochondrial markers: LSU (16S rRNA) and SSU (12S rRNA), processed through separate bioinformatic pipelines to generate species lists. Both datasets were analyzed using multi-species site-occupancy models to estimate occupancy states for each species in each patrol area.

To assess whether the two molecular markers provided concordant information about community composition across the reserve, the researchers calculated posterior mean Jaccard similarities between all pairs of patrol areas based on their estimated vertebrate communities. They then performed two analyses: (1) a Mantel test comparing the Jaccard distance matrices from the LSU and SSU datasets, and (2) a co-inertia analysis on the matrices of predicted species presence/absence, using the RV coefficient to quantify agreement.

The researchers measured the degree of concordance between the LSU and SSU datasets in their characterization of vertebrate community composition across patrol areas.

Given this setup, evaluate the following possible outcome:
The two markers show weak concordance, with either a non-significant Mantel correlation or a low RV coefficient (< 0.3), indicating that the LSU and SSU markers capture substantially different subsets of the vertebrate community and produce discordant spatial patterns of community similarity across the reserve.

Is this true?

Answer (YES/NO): NO